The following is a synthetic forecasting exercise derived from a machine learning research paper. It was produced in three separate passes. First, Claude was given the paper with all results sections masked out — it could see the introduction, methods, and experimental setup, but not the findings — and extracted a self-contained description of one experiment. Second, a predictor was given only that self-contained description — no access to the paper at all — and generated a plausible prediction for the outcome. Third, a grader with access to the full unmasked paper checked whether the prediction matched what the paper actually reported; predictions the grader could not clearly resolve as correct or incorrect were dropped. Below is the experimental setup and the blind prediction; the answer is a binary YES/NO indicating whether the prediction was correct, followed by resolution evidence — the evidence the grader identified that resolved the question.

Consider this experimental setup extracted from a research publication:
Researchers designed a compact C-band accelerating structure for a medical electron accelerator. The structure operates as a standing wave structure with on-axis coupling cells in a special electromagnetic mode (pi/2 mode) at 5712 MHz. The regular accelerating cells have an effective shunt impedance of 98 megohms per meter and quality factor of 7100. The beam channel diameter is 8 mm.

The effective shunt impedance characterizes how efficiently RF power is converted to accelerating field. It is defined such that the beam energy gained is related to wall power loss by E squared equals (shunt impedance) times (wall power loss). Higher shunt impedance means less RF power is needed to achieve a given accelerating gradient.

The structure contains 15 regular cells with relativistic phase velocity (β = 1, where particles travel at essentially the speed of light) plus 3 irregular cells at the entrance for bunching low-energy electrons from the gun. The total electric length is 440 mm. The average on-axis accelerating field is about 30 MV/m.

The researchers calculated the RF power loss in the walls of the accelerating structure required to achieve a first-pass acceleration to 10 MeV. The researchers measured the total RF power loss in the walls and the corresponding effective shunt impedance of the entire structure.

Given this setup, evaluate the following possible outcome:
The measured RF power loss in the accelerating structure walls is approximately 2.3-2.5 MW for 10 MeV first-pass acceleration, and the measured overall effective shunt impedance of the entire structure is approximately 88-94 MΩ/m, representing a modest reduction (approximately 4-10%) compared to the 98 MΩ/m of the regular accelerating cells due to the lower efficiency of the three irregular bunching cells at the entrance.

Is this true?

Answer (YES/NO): NO